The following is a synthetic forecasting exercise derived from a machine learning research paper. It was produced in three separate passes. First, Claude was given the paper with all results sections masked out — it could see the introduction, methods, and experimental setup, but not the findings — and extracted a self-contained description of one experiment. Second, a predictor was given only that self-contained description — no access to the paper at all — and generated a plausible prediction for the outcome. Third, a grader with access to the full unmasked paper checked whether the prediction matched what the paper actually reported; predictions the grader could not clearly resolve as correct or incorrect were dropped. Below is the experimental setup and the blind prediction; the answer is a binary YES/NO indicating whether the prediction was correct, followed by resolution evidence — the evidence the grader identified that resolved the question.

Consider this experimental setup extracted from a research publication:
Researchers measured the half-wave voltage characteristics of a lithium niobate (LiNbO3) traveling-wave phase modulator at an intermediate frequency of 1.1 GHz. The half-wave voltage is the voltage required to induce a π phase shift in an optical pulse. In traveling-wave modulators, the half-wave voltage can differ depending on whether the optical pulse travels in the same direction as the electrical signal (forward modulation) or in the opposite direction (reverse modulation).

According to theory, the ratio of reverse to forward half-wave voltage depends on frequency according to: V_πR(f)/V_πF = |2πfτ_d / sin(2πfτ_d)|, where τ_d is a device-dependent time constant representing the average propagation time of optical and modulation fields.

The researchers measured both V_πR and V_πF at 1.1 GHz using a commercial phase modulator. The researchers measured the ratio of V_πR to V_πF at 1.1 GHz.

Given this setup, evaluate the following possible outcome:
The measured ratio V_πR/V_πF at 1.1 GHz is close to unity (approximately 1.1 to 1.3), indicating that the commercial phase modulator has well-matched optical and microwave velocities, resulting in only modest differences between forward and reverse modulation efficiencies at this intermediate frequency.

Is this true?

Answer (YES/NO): NO